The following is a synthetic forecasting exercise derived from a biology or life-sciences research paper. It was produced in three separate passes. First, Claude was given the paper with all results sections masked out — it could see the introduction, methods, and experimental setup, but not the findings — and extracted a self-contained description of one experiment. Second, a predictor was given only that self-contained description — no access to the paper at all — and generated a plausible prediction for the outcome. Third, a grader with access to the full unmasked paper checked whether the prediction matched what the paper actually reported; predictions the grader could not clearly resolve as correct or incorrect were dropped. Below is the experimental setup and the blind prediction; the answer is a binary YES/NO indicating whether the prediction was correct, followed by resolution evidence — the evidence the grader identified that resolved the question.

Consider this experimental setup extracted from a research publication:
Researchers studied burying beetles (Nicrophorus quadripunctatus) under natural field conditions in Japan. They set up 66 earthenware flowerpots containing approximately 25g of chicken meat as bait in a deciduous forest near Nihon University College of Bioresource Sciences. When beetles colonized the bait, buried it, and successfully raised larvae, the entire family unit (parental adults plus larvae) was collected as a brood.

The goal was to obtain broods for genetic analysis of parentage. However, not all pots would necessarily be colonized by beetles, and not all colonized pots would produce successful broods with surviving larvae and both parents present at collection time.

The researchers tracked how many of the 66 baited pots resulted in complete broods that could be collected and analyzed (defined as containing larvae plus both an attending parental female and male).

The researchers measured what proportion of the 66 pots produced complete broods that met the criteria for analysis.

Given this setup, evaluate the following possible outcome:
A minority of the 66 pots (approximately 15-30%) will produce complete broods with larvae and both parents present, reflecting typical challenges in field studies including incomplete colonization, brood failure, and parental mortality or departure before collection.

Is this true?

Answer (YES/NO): NO